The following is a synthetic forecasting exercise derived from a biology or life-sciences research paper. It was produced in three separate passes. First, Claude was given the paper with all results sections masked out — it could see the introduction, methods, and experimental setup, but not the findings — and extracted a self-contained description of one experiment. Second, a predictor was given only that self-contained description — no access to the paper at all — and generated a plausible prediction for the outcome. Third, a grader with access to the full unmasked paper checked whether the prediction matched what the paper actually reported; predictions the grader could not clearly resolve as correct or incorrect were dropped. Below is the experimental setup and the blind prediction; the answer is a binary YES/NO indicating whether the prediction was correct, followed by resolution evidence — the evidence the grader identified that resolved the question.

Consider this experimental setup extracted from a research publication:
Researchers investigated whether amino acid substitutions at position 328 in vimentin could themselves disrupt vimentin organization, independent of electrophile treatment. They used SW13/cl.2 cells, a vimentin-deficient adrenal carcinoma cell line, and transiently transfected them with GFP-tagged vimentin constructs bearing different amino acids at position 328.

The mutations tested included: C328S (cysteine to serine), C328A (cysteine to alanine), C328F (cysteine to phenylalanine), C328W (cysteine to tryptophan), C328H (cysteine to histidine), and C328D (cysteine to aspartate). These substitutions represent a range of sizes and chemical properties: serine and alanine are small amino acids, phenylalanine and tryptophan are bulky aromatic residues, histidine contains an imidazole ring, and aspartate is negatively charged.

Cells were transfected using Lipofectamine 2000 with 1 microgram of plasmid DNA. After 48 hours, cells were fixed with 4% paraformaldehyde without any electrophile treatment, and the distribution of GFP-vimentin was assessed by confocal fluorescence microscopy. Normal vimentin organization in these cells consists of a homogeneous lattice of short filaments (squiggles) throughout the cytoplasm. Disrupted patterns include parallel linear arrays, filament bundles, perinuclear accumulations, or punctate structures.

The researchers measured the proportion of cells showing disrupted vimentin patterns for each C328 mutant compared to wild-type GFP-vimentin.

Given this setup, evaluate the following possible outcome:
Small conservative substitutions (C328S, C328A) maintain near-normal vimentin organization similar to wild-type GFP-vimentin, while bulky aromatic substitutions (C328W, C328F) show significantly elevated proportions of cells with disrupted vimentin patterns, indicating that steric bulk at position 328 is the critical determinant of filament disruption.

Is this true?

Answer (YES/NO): NO